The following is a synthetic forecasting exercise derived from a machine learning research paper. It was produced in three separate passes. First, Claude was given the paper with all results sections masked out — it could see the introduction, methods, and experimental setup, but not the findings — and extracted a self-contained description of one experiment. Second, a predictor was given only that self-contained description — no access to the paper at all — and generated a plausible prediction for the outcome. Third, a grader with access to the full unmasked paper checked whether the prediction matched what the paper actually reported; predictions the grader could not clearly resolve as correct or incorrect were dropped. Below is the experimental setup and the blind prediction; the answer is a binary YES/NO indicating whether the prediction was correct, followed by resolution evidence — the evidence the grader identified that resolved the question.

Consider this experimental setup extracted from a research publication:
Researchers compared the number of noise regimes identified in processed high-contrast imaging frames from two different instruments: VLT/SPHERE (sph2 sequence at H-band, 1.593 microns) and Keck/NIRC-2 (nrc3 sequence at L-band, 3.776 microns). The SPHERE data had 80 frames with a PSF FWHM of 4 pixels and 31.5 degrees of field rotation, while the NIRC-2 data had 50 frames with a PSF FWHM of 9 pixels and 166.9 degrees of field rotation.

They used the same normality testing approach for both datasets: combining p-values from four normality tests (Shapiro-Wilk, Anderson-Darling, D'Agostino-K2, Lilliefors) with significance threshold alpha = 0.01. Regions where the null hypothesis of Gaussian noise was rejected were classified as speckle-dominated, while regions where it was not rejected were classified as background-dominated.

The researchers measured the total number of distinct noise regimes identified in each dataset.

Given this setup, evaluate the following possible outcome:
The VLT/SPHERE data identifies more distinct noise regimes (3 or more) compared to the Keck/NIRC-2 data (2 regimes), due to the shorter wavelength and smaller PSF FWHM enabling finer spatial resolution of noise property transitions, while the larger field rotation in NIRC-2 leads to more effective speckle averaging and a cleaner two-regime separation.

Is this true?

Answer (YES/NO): YES